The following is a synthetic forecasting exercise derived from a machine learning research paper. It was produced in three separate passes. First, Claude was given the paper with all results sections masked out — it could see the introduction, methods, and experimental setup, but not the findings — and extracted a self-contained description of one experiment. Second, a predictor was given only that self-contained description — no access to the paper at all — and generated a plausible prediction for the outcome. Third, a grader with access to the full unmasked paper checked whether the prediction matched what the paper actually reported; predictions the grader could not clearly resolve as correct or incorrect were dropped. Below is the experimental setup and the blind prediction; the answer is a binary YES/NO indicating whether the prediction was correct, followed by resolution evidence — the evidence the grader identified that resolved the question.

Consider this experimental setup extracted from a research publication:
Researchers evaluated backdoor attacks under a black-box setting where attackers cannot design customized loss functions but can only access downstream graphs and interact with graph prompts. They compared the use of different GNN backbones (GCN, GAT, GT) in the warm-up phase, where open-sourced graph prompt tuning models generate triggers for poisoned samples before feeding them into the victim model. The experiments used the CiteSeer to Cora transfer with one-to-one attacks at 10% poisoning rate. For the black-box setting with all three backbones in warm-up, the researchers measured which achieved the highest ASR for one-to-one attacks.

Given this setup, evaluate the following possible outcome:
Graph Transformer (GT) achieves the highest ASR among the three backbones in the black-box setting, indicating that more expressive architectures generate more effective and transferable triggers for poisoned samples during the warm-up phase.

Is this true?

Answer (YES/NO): YES